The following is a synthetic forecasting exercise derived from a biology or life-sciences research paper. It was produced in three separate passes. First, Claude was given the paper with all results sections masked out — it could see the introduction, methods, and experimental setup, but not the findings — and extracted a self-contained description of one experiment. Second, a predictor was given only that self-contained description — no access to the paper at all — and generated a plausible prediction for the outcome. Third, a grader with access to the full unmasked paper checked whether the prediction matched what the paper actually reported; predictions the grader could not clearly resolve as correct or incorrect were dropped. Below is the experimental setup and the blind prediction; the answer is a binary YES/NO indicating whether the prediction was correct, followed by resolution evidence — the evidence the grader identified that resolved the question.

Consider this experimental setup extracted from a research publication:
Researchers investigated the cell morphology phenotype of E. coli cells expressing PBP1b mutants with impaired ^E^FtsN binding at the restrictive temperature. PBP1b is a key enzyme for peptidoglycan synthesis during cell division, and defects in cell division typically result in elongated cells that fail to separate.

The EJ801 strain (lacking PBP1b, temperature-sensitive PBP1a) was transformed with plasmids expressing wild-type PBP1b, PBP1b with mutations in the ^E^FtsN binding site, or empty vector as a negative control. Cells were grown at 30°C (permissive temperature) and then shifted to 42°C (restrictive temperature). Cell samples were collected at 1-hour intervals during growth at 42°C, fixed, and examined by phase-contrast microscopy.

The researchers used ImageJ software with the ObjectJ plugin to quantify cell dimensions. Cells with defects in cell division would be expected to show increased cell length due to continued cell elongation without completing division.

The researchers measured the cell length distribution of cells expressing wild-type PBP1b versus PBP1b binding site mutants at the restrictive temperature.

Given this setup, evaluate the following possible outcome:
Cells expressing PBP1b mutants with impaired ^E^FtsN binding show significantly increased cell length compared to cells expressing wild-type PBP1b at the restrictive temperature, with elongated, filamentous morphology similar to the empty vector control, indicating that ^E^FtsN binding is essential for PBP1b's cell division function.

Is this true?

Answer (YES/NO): NO